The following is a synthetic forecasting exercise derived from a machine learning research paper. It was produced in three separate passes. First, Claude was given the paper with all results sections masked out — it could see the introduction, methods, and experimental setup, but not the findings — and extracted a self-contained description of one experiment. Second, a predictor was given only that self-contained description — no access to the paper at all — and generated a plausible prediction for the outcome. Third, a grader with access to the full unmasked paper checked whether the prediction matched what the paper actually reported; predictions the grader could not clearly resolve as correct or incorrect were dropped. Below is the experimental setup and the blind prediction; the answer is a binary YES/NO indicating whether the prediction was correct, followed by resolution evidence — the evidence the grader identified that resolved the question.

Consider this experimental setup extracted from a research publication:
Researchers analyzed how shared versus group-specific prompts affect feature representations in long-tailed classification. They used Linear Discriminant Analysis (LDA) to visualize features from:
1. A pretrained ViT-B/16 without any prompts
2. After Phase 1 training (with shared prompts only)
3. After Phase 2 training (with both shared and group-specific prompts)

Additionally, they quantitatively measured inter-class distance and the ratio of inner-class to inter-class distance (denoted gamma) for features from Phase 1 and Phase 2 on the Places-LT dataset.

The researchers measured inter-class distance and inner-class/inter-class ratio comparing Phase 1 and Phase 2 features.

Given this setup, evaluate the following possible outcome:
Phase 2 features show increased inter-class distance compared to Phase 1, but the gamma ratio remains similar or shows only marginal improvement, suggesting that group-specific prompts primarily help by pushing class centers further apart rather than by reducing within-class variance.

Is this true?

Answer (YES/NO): YES